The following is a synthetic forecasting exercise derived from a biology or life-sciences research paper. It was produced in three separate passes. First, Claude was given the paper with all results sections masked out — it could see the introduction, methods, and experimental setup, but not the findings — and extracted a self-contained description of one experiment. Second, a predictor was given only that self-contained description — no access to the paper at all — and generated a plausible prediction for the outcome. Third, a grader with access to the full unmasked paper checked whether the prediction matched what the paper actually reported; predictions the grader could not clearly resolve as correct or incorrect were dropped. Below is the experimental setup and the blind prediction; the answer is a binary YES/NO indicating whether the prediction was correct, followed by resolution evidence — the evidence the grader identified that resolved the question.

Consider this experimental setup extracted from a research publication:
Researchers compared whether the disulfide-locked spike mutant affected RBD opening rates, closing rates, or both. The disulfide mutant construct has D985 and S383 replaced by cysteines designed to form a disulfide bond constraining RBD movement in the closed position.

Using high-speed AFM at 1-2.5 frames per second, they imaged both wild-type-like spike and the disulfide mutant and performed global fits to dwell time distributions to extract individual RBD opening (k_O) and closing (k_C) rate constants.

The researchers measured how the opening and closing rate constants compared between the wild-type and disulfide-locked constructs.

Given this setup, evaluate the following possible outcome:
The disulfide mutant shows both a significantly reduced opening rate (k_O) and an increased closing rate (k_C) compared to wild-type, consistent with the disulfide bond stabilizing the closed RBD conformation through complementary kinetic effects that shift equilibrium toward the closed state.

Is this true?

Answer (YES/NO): NO